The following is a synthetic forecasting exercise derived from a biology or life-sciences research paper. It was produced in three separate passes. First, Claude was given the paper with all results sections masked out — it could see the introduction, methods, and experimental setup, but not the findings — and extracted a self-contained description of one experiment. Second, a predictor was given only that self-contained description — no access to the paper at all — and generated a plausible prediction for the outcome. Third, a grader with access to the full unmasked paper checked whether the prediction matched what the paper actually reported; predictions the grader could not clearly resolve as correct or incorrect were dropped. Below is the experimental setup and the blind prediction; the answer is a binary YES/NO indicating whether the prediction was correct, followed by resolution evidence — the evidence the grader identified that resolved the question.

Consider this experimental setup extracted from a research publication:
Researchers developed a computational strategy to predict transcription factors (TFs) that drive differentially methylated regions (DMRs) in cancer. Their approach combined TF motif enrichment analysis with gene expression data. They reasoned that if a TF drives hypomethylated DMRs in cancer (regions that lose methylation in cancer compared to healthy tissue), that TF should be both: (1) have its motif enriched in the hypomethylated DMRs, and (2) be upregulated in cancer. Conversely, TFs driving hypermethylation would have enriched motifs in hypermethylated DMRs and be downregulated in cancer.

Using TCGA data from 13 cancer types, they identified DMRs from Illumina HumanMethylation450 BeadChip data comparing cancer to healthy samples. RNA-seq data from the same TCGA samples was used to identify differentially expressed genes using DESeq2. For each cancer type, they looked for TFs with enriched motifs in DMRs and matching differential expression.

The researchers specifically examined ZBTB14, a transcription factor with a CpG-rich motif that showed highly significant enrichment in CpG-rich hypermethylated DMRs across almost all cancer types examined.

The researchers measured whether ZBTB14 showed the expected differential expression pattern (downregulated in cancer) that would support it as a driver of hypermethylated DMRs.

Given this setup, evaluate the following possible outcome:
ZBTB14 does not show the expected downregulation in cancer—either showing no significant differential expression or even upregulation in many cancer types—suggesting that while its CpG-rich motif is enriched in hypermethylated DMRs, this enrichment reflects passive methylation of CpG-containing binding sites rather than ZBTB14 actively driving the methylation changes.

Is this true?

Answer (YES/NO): YES